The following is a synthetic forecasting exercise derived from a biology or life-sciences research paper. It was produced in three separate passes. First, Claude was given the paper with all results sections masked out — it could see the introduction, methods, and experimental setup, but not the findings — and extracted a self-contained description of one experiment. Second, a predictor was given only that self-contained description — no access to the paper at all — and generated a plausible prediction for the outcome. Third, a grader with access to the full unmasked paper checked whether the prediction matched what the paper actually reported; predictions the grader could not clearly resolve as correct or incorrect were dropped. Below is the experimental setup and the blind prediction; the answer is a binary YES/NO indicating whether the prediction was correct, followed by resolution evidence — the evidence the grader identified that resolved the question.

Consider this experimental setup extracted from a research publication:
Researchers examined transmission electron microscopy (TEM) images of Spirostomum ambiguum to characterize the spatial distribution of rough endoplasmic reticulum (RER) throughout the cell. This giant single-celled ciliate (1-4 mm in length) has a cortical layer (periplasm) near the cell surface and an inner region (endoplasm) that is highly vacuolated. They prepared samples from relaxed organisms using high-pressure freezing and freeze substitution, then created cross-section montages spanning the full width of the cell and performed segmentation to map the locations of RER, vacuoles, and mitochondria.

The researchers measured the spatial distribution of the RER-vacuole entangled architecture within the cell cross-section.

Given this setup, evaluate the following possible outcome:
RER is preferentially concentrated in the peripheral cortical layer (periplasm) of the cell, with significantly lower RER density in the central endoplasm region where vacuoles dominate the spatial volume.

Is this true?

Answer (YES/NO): NO